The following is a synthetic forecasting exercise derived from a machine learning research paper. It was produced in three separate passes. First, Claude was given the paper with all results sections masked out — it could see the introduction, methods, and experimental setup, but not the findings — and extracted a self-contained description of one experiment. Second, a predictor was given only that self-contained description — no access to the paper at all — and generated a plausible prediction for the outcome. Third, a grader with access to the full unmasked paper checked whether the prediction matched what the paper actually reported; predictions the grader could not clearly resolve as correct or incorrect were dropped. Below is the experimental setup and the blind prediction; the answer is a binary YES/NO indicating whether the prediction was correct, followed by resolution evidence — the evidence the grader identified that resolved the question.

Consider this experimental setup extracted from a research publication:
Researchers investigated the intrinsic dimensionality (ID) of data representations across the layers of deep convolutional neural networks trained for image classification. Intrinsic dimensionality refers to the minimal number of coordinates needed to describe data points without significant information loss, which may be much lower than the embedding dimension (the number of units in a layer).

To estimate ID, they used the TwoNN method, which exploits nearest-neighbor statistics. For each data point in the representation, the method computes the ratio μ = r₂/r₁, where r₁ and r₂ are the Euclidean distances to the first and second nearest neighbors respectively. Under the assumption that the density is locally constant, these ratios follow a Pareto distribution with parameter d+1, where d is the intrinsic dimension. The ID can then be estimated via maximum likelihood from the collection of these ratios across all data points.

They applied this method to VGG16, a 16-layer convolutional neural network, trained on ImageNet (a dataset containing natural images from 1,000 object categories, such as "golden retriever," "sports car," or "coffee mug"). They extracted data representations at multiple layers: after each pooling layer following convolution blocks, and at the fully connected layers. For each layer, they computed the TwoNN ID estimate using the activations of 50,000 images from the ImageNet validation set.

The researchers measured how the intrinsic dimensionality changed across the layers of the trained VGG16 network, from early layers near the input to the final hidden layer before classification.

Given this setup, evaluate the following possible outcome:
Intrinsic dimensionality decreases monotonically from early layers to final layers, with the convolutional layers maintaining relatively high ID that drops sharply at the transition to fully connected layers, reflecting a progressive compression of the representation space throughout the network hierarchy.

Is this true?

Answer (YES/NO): NO